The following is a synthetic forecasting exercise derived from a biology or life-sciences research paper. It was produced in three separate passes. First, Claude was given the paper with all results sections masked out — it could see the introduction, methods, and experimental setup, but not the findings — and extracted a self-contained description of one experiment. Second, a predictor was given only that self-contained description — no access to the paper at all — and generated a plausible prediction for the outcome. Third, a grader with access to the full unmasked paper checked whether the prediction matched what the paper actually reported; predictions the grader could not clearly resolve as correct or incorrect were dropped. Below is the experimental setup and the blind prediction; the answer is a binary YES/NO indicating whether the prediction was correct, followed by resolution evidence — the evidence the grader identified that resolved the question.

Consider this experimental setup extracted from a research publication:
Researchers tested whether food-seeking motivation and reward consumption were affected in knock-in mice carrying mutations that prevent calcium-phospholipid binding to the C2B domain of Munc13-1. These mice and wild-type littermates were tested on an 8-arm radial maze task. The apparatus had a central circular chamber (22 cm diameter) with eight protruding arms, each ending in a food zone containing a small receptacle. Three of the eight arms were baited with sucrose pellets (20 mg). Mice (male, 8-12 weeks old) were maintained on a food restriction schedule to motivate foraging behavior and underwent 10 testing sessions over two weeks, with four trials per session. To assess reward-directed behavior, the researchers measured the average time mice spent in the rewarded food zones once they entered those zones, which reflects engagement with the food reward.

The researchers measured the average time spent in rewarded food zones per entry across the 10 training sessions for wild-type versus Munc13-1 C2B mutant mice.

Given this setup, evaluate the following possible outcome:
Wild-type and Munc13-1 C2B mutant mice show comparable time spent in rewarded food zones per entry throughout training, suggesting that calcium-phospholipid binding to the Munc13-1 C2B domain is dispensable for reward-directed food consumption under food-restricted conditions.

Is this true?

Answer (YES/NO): NO